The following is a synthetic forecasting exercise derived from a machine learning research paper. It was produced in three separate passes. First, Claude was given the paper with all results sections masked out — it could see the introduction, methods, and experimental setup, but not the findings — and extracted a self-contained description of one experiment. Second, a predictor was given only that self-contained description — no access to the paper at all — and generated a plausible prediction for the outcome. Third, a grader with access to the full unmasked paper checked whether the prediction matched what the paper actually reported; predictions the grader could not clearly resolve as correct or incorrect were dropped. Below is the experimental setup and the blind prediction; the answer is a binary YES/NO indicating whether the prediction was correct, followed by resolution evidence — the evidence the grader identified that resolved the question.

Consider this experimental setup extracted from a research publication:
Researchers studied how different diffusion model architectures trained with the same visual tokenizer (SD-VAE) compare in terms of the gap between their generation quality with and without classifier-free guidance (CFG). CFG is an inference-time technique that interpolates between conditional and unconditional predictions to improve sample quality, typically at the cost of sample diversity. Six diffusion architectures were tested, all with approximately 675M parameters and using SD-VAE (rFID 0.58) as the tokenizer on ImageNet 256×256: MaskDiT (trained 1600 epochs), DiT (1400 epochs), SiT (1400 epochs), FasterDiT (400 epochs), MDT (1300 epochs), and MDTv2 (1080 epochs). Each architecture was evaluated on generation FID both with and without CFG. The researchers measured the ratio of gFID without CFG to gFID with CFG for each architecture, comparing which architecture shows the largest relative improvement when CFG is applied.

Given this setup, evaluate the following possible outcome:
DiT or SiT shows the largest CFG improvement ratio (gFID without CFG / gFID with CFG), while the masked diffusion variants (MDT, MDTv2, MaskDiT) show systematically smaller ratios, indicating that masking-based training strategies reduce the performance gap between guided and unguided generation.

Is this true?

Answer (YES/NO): YES